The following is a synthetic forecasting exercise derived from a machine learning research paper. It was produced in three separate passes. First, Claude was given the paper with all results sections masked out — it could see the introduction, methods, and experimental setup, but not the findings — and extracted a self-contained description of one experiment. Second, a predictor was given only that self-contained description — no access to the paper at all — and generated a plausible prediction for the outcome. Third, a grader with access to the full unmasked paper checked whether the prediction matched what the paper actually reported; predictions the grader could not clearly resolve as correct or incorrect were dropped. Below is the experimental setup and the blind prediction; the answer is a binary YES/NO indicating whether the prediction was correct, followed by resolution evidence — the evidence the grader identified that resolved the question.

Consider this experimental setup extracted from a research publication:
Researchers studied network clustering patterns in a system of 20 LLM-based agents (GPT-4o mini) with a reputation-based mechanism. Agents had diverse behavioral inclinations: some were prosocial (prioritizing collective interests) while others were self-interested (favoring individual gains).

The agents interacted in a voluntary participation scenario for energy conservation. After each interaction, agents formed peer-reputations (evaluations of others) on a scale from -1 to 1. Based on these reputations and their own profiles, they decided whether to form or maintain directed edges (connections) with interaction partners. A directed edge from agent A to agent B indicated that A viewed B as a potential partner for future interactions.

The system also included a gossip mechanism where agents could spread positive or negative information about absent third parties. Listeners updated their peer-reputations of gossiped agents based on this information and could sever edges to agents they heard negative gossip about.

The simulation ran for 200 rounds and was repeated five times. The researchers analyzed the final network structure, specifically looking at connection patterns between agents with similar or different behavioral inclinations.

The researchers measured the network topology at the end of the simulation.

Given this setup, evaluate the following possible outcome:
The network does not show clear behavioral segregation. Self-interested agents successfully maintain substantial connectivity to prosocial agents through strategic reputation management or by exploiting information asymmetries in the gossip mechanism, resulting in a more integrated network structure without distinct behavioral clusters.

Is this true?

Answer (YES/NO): NO